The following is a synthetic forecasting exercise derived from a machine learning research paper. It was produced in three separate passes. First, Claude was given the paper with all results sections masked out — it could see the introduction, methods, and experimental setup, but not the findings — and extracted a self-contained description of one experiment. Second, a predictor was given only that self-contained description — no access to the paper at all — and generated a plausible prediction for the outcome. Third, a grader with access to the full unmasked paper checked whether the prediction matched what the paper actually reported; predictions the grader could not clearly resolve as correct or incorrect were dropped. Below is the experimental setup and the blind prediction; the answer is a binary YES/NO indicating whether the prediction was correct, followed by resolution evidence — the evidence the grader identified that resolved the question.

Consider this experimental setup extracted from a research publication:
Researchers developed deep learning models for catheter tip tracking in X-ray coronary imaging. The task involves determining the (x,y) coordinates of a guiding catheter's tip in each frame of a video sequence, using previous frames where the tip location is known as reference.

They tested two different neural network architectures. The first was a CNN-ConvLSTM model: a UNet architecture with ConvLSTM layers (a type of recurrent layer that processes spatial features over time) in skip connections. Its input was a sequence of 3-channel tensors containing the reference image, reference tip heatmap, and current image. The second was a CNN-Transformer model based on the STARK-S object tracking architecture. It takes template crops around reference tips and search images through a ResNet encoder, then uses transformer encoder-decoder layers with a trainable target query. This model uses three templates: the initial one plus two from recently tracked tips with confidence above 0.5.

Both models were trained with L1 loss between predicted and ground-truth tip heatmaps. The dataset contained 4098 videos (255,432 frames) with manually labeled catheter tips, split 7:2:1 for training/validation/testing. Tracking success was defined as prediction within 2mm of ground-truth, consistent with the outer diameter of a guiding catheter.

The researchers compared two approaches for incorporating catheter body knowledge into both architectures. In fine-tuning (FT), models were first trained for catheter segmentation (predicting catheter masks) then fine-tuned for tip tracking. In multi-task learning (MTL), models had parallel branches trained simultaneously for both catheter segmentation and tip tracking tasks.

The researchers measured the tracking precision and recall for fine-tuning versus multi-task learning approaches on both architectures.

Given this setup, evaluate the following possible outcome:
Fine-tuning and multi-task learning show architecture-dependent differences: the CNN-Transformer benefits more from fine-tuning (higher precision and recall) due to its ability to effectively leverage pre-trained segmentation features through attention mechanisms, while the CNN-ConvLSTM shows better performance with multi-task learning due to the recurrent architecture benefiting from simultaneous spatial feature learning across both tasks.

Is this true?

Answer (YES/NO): NO